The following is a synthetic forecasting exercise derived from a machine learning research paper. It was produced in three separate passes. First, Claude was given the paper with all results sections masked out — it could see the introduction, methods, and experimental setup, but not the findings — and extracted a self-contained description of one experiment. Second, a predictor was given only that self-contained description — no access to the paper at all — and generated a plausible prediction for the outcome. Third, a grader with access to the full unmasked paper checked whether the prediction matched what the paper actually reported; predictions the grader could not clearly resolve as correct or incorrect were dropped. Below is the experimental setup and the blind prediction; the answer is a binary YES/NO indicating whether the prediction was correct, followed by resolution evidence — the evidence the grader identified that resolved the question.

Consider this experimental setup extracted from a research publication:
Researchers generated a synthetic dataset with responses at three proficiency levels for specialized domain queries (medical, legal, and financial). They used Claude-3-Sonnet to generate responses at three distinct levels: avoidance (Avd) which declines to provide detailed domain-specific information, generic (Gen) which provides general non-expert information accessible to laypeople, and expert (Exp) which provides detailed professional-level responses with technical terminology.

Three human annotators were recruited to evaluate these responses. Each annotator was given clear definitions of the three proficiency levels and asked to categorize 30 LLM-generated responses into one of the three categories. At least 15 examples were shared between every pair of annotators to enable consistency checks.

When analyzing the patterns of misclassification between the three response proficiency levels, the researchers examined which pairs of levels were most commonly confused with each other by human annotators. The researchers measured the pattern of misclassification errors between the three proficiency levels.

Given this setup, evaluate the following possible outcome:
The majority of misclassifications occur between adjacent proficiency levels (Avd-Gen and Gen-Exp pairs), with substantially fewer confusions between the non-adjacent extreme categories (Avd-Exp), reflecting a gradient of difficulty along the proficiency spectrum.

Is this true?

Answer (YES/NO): YES